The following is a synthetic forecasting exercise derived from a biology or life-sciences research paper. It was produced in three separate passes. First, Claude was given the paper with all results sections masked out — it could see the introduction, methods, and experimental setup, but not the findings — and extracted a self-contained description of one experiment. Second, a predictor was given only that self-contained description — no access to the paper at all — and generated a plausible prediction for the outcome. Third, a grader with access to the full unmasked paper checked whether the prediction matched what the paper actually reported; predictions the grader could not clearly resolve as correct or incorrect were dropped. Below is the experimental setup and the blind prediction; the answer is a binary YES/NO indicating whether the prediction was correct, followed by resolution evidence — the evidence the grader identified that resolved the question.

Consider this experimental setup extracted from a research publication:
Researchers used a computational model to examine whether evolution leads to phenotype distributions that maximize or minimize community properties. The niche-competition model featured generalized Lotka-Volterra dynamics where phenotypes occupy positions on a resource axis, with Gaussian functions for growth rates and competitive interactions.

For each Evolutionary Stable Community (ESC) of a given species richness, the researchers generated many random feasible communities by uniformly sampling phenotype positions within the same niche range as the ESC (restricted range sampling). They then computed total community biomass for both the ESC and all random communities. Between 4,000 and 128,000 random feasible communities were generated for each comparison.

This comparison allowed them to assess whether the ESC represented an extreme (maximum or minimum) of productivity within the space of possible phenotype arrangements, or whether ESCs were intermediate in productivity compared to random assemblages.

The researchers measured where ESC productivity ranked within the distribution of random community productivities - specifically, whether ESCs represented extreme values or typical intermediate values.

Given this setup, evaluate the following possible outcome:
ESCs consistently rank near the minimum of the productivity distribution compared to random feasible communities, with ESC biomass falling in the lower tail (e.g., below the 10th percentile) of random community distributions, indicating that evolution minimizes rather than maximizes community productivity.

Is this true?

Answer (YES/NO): NO